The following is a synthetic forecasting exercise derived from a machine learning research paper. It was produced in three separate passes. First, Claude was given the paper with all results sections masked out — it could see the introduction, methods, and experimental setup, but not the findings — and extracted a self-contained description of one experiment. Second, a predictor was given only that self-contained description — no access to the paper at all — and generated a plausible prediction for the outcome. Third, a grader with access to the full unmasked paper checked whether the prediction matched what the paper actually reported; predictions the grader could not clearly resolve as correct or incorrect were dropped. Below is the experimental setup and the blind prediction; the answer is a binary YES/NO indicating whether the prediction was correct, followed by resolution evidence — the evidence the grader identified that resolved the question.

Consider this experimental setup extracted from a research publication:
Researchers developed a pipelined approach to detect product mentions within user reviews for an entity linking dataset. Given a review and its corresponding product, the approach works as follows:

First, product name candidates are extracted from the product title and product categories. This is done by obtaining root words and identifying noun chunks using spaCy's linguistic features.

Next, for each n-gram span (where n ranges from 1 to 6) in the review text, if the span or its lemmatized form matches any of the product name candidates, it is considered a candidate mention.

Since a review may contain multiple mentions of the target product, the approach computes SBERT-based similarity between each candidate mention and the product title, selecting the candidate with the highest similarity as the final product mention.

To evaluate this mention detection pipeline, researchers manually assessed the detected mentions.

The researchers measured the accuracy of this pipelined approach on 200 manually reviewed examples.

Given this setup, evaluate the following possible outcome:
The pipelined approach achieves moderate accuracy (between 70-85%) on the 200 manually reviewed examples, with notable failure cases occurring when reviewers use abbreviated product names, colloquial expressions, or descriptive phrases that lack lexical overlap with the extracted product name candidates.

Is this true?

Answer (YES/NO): NO